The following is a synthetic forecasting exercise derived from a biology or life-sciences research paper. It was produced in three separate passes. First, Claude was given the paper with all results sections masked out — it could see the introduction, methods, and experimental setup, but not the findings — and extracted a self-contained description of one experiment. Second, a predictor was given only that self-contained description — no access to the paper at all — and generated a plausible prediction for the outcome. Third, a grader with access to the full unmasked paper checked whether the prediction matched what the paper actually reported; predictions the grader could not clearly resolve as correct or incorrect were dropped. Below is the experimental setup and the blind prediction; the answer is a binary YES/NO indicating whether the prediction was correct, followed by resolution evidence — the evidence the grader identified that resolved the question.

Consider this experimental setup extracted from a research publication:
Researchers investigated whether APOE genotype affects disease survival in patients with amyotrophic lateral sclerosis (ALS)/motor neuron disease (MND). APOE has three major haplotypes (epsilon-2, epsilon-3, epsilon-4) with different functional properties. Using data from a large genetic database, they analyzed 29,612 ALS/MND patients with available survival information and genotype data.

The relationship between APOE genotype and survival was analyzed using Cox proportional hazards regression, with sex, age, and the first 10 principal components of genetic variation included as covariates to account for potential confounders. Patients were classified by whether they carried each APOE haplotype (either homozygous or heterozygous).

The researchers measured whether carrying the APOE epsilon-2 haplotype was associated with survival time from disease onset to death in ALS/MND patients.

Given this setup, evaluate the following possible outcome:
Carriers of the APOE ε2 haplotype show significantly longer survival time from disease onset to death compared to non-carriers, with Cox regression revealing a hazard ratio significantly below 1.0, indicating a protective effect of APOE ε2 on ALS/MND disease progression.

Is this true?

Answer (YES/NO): NO